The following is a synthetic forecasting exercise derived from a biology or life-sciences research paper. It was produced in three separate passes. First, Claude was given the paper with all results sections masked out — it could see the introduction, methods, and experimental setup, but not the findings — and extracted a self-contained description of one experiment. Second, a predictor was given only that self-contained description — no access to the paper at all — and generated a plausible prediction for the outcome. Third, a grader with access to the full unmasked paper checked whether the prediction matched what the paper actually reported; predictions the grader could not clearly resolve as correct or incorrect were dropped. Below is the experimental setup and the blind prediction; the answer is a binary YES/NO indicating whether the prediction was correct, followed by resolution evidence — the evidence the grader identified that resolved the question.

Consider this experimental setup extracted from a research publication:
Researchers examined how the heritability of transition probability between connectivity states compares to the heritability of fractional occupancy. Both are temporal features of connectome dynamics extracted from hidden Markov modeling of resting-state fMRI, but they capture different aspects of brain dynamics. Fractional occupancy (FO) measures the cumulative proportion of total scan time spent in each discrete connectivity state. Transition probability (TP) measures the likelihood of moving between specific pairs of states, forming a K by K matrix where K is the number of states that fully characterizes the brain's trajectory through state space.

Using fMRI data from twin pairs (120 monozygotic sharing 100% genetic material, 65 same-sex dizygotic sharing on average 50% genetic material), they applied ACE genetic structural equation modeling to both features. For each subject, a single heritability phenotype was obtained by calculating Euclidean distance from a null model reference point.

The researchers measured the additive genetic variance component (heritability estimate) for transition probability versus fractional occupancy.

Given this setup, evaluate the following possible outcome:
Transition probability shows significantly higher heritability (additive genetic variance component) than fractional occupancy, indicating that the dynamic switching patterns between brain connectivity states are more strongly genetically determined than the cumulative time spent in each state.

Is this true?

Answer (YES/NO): NO